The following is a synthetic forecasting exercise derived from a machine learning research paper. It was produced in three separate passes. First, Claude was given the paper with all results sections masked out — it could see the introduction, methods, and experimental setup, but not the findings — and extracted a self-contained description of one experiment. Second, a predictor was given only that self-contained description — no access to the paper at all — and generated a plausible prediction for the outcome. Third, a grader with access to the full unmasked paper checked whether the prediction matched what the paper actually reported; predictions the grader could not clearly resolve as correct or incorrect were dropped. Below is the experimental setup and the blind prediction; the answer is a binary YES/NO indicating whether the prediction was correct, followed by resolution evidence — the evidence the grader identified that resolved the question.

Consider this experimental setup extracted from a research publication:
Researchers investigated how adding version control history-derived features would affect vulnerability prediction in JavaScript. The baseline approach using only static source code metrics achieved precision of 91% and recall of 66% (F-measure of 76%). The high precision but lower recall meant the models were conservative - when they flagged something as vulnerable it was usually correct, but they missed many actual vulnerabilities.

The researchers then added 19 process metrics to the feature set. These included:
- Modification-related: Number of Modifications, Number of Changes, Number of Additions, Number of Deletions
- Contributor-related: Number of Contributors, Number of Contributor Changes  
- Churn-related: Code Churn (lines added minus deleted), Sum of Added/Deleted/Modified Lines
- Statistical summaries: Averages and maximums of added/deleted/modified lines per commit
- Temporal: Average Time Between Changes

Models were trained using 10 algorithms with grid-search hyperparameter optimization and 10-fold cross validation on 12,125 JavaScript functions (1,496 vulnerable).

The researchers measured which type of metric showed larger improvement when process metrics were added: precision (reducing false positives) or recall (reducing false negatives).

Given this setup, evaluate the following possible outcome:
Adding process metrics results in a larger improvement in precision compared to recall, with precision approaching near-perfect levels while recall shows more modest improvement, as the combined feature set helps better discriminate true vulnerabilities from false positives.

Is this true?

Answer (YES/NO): NO